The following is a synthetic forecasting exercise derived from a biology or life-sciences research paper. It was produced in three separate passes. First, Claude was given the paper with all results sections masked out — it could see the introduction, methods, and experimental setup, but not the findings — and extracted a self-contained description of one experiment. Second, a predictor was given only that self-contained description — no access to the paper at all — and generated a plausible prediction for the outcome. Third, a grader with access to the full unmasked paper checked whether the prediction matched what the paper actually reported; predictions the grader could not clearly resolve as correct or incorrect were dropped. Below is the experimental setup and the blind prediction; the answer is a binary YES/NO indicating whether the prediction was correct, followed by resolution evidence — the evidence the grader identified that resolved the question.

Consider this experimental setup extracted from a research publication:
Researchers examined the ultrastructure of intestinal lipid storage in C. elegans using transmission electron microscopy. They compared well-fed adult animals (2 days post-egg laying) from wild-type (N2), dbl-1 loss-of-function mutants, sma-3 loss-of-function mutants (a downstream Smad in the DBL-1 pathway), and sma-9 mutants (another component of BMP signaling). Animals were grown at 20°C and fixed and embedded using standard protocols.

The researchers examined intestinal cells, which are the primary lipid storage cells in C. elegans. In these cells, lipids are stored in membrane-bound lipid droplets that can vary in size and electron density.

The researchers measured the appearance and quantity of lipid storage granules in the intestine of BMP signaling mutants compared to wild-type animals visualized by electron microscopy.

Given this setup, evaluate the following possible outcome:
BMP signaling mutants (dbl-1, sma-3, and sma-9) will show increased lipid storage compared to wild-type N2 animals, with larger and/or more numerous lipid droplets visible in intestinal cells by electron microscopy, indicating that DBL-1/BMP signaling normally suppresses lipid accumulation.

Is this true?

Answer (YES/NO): NO